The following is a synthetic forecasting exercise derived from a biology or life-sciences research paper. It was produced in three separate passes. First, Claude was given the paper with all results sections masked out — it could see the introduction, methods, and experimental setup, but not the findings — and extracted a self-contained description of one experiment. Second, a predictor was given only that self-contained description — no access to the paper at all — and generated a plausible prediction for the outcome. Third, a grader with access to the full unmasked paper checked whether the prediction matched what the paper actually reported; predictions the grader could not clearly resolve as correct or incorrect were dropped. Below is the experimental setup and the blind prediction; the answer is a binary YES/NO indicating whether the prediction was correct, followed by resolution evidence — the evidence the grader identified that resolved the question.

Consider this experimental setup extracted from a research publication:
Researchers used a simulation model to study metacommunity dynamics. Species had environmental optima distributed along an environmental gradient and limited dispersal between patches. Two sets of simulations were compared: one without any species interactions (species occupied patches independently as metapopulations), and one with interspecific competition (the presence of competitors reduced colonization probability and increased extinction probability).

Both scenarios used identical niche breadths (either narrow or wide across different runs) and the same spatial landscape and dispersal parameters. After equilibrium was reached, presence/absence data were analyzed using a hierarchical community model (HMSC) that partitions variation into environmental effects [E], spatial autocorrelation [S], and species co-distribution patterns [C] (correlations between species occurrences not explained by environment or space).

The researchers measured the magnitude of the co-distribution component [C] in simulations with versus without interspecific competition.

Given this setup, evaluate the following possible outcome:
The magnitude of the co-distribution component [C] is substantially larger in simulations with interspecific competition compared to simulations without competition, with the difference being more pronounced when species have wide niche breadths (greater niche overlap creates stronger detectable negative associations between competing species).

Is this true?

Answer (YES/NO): NO